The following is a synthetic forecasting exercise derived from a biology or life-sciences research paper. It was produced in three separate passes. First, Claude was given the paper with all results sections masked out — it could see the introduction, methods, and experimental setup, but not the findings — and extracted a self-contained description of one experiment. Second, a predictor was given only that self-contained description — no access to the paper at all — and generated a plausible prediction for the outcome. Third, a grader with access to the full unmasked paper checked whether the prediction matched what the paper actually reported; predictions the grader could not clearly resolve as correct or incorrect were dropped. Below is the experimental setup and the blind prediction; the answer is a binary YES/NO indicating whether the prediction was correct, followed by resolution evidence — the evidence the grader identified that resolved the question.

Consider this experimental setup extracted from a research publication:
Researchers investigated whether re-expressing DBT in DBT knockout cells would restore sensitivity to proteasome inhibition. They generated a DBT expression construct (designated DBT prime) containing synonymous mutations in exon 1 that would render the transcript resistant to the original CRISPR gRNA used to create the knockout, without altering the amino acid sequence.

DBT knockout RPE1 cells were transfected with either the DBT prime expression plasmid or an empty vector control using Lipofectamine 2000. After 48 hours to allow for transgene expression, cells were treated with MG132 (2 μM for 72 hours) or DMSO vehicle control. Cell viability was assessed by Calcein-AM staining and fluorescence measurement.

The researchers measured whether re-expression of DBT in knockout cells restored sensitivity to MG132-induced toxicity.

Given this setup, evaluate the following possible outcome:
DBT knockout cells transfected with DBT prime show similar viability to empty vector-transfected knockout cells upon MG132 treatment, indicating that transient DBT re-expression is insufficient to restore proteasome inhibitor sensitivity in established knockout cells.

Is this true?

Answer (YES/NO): NO